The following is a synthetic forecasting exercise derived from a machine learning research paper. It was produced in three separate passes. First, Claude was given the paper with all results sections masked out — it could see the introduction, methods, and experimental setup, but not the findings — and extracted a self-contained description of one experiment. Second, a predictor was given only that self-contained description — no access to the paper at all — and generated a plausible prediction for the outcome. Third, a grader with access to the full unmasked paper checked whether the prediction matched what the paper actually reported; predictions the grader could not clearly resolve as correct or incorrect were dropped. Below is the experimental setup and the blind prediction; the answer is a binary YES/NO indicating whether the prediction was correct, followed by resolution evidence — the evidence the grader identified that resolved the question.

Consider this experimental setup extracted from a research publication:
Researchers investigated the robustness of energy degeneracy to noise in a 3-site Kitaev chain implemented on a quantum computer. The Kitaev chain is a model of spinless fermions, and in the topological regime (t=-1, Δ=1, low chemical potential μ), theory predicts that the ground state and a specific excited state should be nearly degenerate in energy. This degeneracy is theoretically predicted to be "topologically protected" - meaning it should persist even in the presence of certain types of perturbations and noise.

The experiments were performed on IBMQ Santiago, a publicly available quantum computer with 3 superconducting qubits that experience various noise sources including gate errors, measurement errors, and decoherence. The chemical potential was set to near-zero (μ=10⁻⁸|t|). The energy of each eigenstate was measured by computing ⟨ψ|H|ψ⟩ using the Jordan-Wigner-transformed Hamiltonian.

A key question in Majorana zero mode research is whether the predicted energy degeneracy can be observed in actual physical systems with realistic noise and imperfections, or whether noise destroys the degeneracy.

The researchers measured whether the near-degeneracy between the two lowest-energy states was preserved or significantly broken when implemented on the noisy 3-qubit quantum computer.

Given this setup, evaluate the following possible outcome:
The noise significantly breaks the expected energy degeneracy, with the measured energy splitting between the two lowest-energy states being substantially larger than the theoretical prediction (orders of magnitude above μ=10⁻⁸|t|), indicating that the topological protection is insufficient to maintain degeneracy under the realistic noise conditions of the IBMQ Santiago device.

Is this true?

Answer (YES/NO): NO